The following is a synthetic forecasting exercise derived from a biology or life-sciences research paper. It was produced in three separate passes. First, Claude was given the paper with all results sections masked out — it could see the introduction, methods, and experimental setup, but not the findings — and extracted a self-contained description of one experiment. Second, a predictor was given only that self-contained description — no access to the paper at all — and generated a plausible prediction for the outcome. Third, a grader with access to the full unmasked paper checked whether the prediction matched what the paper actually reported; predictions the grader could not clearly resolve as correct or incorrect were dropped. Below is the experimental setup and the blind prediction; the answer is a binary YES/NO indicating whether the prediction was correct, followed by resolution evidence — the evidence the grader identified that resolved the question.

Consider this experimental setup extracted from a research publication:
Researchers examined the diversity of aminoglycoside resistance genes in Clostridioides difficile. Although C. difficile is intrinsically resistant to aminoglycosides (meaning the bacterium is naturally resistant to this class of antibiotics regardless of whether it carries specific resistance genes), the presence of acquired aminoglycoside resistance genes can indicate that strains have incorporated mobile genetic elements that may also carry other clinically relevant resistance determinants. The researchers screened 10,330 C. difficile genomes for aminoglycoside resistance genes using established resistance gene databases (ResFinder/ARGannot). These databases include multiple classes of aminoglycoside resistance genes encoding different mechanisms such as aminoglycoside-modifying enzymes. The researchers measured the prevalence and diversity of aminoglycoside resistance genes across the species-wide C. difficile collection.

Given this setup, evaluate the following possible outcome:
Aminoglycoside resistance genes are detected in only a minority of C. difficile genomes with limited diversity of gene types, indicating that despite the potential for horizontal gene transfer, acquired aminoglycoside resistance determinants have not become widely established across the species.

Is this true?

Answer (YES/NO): NO